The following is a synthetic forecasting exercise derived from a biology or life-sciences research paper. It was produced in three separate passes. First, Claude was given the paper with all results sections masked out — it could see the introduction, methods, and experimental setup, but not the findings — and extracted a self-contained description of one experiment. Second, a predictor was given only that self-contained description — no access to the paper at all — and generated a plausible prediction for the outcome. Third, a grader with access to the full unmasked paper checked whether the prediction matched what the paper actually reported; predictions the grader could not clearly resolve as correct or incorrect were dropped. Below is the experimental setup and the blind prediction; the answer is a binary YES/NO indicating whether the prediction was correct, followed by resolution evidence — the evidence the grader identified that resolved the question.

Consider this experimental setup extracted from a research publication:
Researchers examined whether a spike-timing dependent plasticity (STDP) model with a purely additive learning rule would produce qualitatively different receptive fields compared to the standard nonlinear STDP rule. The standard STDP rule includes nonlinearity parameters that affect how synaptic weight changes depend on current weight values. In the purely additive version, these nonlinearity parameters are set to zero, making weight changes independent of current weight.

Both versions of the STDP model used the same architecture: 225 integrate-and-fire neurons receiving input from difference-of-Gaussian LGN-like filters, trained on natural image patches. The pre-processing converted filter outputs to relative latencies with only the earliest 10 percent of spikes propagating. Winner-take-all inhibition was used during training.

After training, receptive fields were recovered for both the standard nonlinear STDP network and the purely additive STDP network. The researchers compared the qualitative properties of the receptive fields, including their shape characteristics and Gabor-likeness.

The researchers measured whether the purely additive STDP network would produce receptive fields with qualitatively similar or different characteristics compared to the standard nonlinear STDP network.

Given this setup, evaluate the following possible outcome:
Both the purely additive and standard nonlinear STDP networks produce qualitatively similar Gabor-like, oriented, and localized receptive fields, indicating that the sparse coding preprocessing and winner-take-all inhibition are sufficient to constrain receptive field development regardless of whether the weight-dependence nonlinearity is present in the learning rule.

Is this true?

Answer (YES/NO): YES